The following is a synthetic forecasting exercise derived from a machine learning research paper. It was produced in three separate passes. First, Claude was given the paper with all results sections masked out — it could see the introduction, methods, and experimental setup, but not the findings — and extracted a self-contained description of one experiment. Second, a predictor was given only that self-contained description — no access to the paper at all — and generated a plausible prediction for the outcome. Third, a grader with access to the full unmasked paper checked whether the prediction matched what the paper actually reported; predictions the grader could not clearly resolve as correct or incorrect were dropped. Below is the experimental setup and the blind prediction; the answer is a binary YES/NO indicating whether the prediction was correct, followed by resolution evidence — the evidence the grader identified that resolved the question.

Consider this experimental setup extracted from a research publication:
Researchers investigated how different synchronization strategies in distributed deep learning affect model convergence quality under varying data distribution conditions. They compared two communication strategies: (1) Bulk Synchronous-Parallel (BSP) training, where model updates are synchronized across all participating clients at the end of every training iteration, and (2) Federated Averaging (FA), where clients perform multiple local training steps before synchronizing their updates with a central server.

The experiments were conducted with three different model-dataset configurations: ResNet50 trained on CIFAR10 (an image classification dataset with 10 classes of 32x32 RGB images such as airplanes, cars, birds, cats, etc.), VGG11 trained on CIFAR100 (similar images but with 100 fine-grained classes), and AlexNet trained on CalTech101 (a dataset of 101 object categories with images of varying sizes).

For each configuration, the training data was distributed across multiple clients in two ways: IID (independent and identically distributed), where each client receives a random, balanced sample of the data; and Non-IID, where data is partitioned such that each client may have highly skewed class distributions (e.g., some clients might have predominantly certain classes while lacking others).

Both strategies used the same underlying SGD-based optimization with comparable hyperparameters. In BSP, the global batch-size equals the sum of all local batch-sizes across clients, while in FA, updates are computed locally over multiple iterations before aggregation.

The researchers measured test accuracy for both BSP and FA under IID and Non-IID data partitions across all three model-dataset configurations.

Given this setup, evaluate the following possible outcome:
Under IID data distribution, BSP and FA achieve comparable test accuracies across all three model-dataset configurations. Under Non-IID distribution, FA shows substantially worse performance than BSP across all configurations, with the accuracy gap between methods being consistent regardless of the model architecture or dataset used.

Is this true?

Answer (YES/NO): NO